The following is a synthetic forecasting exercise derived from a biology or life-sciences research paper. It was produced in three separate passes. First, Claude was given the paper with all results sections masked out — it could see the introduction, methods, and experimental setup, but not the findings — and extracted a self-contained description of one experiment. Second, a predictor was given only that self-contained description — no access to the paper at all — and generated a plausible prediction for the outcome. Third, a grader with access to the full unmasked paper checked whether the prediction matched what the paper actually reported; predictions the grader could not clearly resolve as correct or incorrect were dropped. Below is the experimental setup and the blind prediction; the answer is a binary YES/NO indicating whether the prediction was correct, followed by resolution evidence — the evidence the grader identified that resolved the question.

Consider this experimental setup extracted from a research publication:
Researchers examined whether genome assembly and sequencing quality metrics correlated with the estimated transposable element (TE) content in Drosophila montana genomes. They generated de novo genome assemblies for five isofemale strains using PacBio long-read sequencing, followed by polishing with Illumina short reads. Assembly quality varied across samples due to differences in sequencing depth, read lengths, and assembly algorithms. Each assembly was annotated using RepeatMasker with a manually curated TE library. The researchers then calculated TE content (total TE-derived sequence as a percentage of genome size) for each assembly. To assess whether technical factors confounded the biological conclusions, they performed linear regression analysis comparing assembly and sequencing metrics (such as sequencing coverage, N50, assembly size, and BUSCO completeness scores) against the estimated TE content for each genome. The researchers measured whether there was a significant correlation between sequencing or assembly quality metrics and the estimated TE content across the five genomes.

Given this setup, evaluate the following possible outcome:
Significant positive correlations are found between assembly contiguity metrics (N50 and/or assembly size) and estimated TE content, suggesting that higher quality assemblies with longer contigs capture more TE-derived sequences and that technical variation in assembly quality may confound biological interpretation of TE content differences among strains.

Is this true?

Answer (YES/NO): NO